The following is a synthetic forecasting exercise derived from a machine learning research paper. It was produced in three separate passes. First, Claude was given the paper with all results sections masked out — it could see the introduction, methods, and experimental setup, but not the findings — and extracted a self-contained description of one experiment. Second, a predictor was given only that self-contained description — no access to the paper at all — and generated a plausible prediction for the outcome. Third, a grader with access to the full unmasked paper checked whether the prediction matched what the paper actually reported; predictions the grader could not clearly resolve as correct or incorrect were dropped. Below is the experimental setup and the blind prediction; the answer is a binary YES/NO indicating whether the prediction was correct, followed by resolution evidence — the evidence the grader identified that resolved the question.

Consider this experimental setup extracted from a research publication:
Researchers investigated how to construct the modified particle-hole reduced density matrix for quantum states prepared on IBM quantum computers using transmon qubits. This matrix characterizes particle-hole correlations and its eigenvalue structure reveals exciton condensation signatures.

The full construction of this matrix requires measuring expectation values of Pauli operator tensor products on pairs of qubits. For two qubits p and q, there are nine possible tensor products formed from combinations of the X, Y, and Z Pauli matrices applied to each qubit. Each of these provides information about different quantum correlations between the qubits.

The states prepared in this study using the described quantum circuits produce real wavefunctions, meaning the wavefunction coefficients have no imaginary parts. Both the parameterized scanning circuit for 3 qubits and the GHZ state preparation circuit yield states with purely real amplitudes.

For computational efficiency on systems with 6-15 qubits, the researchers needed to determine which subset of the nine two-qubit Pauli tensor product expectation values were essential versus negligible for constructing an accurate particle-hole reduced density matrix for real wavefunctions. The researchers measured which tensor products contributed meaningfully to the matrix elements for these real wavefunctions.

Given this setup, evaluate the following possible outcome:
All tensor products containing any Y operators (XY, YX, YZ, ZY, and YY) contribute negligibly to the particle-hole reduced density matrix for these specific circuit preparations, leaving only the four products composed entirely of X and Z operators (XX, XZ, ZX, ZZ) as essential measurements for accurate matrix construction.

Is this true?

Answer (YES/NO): NO